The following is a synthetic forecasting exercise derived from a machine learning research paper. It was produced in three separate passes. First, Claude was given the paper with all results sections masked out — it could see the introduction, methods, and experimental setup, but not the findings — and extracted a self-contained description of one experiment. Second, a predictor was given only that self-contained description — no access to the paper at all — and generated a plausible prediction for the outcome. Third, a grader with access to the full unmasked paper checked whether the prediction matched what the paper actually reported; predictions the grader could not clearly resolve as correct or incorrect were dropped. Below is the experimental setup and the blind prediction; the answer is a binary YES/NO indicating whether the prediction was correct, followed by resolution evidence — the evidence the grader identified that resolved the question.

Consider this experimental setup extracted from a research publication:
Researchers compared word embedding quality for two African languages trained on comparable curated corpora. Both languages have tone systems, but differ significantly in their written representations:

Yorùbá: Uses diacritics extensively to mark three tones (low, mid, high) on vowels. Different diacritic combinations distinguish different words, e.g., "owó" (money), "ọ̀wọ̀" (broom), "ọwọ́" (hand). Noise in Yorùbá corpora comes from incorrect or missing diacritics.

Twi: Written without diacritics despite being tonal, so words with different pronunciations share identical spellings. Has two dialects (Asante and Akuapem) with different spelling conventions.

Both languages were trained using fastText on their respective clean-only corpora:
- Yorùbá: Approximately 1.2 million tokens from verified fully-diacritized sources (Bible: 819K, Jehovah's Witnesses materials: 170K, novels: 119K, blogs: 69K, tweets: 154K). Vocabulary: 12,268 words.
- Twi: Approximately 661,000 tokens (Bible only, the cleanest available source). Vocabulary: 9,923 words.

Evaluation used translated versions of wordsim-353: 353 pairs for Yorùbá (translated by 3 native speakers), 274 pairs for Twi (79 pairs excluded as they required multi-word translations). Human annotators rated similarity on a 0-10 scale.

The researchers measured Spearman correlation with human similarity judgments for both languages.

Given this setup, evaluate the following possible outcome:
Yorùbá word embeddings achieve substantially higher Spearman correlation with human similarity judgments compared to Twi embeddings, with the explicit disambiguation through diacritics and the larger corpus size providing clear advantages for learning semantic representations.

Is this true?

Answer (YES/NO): NO